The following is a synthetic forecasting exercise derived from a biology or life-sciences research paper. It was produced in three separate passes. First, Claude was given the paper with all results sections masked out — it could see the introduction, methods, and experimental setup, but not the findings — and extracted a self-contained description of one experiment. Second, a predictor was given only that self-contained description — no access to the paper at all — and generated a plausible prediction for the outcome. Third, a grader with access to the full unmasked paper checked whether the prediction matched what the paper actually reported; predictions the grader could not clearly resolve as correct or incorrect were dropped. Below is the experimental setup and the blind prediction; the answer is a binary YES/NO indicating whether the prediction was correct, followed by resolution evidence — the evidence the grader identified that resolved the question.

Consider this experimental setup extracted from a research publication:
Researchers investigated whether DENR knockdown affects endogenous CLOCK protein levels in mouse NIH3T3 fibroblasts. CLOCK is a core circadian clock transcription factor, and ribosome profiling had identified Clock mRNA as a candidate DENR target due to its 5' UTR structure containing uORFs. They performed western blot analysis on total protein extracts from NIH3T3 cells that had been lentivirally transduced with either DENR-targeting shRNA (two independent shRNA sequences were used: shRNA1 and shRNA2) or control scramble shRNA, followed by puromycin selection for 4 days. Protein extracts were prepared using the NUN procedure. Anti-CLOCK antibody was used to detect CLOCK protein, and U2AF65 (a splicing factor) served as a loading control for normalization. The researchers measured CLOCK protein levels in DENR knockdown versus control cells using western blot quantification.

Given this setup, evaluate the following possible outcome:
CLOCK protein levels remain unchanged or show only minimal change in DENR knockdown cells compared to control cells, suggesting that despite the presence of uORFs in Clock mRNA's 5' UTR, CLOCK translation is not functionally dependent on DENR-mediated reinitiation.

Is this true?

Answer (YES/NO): NO